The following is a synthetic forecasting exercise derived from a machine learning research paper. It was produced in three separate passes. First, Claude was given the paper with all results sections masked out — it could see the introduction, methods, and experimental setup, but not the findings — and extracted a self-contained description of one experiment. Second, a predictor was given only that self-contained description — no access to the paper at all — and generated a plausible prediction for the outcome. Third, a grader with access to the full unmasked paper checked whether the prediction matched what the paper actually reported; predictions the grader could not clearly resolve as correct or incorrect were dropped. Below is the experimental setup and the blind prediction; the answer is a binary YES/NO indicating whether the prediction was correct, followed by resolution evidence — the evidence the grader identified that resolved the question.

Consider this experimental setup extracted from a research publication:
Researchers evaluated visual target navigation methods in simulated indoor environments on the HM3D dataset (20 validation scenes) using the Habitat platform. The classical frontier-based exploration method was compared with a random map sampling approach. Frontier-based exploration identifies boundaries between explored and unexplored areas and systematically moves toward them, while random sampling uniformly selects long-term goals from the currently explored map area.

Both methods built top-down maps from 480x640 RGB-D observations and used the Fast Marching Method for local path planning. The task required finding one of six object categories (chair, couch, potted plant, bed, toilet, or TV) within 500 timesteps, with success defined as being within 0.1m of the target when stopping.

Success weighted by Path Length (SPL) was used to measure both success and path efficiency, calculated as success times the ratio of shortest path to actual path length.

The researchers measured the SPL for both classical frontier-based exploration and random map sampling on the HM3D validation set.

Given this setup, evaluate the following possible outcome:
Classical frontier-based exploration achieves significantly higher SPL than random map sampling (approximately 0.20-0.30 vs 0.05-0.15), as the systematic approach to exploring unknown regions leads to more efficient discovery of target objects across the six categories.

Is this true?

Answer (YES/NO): NO